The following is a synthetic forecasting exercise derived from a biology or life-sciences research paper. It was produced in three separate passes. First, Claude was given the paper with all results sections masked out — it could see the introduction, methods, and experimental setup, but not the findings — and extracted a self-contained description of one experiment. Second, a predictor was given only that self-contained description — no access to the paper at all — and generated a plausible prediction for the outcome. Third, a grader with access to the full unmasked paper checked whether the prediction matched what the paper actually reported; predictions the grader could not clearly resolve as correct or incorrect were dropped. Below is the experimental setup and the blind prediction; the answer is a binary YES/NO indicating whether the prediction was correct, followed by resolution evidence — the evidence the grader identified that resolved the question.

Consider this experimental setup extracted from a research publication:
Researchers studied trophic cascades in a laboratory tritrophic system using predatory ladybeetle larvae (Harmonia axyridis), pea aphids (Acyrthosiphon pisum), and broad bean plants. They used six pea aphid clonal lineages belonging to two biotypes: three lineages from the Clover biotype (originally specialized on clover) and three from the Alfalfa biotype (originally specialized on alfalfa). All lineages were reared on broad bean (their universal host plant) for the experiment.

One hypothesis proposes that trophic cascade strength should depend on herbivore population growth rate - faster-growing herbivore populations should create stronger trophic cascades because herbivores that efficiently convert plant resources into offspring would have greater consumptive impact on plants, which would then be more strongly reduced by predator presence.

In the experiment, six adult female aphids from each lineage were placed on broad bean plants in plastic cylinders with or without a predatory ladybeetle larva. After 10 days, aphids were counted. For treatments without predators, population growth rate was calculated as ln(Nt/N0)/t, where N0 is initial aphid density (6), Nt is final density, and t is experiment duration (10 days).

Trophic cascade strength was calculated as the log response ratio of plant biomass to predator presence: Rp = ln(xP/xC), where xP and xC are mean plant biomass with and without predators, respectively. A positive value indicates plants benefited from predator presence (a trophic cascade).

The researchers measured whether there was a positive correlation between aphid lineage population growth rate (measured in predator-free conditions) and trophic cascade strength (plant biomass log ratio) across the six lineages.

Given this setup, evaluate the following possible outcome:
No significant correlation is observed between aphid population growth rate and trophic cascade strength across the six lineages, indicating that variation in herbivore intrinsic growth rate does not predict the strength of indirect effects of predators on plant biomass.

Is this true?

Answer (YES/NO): YES